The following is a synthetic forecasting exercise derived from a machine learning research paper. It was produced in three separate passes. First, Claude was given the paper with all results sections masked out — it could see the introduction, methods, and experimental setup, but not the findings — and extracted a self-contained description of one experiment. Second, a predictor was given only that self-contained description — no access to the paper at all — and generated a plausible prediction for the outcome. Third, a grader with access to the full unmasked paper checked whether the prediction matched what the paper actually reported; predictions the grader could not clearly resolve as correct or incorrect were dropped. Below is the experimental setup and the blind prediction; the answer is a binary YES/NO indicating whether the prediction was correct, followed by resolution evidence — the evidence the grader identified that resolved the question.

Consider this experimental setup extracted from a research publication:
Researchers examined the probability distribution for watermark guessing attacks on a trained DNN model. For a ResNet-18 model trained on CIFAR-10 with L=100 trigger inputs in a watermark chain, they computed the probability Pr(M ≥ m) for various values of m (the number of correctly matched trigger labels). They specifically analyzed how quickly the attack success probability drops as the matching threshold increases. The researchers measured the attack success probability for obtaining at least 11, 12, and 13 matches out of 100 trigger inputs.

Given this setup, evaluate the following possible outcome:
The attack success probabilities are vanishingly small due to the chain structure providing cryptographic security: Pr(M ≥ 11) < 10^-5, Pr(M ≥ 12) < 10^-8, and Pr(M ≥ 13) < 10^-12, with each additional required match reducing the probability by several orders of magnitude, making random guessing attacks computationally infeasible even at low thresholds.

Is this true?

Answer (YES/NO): NO